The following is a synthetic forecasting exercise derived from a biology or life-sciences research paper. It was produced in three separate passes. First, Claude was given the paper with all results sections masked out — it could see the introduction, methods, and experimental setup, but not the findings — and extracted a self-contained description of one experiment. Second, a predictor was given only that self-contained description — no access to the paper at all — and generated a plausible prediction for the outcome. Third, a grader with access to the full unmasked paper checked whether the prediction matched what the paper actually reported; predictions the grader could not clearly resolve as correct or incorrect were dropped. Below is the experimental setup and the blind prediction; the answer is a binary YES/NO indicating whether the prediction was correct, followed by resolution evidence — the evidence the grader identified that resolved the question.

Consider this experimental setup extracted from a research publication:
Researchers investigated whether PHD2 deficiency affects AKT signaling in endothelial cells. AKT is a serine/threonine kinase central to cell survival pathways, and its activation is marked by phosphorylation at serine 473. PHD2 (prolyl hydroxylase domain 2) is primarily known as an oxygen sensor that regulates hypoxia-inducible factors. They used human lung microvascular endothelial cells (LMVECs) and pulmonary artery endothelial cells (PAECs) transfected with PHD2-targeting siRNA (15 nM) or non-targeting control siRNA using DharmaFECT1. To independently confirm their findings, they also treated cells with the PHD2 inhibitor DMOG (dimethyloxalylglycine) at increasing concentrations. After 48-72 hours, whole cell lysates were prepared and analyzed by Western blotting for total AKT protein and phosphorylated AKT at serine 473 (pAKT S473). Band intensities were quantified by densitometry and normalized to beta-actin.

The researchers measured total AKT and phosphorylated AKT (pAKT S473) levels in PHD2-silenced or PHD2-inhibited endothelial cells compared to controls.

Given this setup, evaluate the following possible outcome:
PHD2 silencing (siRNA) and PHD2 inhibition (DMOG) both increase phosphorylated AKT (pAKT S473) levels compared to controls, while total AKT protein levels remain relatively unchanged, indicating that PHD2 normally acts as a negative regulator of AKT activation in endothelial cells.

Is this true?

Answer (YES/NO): YES